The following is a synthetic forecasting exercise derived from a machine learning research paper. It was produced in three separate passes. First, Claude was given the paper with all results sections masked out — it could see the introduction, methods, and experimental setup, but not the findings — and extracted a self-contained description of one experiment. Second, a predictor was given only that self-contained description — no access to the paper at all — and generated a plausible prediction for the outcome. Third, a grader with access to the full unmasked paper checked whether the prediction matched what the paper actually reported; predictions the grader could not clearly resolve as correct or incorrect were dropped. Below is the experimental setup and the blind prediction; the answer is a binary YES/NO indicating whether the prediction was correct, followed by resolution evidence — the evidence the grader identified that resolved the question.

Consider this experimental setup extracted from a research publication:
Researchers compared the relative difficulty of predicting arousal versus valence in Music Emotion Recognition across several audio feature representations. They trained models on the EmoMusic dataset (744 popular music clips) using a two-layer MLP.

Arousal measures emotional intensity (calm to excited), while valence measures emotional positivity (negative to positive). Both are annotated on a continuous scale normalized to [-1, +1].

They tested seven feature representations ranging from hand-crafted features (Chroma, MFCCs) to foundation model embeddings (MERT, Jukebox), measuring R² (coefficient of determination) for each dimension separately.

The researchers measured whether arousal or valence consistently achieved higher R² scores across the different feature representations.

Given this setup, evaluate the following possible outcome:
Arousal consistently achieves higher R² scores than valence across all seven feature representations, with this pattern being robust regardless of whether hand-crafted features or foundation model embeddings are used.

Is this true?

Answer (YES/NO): YES